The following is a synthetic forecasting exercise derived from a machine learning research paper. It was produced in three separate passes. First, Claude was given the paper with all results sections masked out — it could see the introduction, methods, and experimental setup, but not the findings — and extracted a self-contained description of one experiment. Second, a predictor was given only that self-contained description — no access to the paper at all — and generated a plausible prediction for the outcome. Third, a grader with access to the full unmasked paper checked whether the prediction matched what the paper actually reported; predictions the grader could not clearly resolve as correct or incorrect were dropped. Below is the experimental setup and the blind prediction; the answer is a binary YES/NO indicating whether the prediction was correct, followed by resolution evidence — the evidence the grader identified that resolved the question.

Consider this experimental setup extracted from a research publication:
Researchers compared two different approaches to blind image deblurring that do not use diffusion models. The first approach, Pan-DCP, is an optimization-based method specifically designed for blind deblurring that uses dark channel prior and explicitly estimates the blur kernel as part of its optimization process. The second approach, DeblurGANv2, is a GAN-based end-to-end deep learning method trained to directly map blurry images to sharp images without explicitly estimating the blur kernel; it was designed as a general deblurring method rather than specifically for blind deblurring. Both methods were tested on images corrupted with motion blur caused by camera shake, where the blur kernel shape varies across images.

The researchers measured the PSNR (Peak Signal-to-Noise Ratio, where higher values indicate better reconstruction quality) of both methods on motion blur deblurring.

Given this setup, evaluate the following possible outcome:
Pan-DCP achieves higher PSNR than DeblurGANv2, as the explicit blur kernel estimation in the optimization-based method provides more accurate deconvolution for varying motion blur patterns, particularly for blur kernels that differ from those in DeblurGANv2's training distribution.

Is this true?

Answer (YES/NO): NO